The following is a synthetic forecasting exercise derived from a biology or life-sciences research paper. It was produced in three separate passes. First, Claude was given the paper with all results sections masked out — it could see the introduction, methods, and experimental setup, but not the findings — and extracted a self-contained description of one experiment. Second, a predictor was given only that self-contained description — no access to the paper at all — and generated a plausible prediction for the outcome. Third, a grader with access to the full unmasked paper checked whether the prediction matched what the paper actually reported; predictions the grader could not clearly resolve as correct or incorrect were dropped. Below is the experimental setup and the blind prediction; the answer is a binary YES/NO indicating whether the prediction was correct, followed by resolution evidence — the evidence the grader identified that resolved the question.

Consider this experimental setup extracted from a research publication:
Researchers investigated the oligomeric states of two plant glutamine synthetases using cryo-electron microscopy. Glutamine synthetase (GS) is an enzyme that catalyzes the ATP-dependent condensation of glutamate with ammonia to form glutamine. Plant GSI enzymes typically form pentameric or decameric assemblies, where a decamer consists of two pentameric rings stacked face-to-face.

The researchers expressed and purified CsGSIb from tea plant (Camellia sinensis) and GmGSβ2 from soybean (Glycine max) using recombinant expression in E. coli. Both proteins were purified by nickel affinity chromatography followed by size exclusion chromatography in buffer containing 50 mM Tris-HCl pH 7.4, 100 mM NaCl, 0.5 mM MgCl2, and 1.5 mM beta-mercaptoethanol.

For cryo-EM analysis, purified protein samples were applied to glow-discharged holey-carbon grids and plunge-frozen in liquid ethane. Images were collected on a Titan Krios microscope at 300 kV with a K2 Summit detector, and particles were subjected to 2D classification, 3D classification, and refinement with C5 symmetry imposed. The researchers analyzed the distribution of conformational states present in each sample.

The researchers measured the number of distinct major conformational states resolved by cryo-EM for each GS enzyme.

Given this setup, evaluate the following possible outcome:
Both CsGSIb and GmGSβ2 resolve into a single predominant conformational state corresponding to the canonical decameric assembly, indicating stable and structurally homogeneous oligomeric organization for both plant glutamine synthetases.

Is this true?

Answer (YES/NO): NO